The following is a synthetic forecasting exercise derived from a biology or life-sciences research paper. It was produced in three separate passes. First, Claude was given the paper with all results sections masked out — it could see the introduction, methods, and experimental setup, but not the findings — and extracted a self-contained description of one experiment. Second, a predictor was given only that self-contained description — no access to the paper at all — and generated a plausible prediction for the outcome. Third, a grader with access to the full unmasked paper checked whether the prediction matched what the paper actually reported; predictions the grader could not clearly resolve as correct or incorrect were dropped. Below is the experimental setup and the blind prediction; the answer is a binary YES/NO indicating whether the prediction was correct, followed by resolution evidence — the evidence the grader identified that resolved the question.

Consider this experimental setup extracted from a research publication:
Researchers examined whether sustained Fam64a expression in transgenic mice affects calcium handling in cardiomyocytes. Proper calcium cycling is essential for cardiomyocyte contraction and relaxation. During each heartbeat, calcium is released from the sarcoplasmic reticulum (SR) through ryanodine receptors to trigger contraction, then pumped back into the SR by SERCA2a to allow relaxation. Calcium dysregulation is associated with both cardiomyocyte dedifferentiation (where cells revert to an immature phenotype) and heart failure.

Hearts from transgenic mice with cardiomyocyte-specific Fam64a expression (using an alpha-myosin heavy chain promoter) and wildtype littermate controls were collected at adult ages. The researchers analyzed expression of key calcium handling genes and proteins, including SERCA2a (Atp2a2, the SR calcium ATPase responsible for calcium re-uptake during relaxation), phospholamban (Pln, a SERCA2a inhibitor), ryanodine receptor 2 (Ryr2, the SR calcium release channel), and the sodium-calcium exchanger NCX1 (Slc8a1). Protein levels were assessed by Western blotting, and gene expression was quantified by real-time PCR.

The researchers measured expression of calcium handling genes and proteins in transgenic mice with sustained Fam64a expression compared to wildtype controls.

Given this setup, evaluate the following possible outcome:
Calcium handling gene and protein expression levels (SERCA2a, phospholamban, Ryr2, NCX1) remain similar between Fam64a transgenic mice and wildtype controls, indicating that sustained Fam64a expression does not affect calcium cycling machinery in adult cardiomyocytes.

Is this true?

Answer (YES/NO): NO